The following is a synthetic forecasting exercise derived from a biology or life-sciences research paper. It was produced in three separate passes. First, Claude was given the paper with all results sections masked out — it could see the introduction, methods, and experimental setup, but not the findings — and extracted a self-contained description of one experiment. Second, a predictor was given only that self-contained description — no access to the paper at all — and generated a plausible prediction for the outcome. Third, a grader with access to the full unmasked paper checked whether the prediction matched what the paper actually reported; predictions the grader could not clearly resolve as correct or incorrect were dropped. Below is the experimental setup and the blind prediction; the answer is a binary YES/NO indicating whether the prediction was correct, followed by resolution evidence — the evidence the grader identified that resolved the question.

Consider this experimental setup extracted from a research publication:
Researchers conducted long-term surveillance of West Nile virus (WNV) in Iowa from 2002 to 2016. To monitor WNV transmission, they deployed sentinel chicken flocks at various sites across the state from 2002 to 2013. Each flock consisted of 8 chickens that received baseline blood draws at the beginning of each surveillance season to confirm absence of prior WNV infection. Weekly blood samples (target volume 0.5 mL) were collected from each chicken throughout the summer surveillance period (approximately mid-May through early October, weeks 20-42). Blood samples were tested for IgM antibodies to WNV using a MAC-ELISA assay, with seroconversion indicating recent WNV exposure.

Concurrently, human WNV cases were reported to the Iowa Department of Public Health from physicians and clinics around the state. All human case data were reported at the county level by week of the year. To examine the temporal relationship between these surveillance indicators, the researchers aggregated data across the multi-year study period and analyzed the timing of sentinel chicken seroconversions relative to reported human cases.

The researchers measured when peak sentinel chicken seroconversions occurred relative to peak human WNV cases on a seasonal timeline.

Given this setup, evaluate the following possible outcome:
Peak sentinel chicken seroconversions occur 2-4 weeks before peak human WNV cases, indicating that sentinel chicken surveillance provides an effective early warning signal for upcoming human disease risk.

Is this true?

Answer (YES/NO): NO